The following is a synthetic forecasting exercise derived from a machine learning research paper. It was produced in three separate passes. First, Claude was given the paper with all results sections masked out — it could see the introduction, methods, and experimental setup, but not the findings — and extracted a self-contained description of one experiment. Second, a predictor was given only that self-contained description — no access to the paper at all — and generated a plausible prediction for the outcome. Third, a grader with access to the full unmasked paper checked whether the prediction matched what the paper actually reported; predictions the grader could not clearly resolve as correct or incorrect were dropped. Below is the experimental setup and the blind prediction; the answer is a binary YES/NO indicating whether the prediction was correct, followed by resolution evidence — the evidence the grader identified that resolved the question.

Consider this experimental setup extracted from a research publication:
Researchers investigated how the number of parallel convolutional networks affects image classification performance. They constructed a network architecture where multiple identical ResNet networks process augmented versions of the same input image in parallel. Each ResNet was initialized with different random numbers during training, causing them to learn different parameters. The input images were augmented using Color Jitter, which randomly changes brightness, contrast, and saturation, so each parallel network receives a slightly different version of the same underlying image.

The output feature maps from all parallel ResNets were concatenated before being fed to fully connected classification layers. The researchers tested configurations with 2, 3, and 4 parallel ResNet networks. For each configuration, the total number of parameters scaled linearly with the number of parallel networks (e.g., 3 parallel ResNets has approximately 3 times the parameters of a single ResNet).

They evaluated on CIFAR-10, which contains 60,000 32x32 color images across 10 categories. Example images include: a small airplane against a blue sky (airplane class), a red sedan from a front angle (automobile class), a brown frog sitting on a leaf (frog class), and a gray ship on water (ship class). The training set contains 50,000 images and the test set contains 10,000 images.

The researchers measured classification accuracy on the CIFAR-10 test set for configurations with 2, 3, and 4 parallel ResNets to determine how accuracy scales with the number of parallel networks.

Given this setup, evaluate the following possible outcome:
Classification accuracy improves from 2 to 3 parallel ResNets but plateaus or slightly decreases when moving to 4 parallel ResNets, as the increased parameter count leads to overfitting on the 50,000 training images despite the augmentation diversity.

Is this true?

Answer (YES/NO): YES